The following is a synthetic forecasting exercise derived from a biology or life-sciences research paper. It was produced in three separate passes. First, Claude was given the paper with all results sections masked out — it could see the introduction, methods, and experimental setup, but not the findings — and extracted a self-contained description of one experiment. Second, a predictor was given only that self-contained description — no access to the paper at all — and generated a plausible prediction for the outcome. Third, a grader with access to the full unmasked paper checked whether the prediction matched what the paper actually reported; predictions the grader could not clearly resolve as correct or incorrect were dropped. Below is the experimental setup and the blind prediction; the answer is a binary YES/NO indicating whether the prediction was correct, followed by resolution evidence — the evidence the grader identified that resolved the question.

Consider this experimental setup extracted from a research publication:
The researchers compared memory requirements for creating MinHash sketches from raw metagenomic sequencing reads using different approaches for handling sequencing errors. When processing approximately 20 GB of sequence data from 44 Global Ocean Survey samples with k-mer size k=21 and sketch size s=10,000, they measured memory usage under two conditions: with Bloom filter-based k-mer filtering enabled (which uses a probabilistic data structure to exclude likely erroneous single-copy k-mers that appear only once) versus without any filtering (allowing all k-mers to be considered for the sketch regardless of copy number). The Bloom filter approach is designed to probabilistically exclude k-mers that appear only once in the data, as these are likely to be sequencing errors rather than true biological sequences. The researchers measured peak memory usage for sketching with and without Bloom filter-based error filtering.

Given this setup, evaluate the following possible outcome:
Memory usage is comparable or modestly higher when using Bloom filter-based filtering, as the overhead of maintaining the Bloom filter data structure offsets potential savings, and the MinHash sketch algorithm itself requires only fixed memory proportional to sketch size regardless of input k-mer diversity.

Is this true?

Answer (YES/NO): NO